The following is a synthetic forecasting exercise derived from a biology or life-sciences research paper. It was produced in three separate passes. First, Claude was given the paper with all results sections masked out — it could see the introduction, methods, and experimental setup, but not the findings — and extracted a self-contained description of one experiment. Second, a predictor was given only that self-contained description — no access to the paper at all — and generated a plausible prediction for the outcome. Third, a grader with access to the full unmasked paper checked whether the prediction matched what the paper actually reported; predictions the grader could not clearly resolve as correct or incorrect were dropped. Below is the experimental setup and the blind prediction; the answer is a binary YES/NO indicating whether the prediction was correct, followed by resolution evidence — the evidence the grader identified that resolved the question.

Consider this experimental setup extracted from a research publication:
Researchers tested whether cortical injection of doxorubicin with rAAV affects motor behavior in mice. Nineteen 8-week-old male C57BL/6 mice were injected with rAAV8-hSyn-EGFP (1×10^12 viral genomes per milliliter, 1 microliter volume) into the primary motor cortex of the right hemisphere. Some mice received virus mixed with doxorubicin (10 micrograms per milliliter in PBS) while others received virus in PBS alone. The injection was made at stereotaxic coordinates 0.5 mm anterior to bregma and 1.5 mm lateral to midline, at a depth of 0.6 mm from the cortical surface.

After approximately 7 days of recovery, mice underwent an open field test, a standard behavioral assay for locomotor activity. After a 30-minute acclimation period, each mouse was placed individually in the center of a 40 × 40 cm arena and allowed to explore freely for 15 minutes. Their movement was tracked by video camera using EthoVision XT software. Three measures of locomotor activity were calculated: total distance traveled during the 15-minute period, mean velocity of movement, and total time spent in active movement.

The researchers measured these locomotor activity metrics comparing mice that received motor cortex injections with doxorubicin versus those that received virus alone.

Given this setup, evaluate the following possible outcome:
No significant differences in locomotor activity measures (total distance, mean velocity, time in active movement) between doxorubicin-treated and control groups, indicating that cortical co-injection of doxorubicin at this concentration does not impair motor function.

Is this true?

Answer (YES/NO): YES